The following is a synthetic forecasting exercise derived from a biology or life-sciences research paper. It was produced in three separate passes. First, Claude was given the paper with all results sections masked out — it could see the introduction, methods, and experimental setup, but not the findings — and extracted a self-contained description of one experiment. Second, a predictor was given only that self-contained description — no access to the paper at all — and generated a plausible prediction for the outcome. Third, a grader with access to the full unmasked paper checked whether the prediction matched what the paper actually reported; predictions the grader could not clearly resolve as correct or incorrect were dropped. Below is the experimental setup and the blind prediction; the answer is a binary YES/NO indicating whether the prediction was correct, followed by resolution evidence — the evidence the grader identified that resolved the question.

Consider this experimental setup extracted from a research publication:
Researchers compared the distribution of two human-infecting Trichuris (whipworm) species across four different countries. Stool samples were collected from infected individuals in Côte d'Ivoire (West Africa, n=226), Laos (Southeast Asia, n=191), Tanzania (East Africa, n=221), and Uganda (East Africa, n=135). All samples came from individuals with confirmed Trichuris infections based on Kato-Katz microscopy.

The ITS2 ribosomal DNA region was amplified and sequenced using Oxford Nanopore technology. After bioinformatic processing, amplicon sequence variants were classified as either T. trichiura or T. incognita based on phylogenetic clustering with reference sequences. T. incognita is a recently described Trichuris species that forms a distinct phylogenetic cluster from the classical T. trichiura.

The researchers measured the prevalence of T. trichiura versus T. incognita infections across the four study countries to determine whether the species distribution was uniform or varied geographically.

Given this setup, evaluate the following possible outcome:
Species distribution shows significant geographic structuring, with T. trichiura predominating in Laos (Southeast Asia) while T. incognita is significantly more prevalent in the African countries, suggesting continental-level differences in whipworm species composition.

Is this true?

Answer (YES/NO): NO